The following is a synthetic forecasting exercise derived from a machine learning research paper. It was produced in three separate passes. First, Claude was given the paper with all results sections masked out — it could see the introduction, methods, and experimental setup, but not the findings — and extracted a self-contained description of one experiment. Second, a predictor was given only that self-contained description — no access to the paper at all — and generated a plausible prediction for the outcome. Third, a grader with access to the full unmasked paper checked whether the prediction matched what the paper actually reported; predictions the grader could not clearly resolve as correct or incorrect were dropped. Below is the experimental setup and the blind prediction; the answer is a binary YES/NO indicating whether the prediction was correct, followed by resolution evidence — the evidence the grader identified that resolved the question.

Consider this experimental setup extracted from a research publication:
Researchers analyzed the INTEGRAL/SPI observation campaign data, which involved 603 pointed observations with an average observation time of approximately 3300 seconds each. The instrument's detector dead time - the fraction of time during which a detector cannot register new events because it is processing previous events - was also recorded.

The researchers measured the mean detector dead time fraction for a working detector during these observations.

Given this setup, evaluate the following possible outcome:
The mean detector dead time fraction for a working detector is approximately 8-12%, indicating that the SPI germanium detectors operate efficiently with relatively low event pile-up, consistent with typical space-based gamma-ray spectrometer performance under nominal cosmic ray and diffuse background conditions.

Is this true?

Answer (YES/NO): NO